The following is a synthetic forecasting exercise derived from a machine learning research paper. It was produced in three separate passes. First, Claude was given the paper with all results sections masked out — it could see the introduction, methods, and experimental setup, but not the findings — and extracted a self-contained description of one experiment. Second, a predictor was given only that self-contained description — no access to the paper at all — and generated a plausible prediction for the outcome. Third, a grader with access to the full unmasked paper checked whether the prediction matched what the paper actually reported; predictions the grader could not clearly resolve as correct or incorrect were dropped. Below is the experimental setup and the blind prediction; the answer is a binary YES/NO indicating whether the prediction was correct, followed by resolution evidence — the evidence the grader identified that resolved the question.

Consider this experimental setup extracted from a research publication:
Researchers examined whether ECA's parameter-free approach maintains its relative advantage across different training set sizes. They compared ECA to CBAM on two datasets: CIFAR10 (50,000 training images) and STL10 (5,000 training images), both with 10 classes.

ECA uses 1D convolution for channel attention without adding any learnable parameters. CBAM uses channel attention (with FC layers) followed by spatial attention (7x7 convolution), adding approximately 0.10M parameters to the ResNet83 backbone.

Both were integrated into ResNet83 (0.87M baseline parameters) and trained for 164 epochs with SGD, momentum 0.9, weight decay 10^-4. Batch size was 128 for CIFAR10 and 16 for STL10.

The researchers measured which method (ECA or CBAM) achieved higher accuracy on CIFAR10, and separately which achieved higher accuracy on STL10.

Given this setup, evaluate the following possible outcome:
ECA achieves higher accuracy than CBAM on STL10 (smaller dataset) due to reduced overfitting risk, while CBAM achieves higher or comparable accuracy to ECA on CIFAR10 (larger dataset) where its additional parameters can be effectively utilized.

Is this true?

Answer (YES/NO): NO